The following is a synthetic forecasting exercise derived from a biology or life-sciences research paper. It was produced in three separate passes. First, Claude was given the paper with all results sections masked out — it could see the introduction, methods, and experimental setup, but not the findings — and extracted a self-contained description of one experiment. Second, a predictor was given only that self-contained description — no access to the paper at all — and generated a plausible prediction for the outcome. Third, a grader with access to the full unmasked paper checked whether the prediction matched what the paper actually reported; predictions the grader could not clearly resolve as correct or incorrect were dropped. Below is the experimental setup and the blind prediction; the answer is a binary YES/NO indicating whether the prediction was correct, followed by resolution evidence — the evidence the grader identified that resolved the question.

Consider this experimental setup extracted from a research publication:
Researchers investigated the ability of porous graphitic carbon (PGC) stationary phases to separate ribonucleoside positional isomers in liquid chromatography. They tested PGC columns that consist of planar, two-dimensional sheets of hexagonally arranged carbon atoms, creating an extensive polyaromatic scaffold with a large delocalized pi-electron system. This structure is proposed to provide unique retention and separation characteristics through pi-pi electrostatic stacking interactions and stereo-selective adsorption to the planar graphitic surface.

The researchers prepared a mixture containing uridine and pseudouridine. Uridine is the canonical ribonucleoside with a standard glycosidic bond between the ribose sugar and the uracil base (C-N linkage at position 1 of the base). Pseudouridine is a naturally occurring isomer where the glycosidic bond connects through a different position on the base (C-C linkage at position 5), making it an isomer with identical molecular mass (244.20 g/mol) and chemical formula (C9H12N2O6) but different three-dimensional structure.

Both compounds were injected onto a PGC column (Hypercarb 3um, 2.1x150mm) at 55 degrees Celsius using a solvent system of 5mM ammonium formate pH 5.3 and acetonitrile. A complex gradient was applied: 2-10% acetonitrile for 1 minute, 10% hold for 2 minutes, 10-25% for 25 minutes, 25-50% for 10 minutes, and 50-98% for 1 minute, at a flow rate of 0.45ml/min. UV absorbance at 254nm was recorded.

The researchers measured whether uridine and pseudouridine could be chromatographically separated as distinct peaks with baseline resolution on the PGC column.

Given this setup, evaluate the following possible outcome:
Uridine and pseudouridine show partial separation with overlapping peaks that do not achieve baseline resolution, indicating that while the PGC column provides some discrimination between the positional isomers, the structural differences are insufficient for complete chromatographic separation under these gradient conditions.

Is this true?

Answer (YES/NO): NO